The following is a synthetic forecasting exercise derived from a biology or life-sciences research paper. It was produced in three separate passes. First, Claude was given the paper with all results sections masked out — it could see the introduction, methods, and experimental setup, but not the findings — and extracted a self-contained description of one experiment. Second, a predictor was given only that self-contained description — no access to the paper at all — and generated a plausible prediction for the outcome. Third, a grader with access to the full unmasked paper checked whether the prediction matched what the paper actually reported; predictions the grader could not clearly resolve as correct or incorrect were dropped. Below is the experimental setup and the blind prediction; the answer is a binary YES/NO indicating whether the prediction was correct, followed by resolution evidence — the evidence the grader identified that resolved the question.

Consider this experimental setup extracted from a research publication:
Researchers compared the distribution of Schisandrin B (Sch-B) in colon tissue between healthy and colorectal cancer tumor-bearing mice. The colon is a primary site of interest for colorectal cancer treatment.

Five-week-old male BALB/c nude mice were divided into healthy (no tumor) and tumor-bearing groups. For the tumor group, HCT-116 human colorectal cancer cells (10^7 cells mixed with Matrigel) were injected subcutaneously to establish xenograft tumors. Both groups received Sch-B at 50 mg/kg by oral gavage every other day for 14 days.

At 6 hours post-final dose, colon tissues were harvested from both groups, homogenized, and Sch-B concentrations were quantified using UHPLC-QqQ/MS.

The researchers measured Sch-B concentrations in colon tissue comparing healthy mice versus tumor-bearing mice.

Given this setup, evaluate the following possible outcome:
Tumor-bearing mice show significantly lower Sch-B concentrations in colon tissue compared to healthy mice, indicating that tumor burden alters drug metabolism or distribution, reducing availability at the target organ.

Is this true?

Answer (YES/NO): NO